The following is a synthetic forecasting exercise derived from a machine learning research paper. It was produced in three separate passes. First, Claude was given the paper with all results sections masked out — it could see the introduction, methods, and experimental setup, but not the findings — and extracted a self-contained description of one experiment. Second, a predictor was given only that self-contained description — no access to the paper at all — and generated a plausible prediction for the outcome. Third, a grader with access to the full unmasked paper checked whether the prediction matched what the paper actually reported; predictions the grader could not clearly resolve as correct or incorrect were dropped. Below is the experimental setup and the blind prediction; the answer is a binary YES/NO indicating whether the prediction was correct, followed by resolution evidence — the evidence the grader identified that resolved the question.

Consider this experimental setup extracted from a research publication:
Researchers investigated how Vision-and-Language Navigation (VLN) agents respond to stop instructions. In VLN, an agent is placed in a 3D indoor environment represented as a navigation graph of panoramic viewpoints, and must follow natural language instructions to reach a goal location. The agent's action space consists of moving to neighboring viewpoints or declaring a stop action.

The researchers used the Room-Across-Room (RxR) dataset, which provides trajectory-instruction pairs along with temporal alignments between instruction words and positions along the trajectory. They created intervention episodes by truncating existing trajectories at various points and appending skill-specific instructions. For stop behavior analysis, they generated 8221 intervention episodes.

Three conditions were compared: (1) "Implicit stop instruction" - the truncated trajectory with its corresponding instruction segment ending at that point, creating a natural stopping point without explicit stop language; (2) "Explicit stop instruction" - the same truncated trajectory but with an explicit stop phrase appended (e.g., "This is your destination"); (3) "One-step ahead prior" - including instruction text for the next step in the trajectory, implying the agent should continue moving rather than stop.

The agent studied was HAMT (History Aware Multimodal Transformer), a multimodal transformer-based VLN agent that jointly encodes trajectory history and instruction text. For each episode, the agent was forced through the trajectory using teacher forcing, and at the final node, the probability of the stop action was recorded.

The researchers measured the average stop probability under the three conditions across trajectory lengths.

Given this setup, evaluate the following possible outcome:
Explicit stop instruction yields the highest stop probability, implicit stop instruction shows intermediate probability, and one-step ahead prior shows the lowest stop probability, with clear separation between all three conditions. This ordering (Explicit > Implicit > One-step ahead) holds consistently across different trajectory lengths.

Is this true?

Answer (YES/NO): NO